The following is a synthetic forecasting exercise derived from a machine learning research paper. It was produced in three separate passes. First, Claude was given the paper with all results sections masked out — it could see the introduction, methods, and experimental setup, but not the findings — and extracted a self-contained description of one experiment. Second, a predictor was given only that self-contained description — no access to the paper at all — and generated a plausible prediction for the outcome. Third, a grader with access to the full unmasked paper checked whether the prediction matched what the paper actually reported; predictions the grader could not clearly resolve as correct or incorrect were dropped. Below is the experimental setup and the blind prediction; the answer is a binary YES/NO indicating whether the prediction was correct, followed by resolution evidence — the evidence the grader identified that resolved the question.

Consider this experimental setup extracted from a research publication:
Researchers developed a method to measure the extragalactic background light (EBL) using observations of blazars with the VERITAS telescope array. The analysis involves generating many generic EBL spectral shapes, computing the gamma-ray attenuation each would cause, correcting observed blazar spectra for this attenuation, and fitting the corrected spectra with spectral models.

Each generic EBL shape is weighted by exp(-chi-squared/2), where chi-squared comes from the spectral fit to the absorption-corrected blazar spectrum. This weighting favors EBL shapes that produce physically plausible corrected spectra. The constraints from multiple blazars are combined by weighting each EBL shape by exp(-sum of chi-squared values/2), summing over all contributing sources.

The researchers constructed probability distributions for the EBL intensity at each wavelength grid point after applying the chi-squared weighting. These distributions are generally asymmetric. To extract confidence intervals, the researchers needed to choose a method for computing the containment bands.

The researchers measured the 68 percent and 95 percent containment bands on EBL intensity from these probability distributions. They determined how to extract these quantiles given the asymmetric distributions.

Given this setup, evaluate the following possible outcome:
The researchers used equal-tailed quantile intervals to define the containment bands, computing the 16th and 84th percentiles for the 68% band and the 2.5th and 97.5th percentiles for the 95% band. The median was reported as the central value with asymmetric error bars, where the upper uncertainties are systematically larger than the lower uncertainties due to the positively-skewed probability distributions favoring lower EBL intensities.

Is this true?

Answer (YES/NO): NO